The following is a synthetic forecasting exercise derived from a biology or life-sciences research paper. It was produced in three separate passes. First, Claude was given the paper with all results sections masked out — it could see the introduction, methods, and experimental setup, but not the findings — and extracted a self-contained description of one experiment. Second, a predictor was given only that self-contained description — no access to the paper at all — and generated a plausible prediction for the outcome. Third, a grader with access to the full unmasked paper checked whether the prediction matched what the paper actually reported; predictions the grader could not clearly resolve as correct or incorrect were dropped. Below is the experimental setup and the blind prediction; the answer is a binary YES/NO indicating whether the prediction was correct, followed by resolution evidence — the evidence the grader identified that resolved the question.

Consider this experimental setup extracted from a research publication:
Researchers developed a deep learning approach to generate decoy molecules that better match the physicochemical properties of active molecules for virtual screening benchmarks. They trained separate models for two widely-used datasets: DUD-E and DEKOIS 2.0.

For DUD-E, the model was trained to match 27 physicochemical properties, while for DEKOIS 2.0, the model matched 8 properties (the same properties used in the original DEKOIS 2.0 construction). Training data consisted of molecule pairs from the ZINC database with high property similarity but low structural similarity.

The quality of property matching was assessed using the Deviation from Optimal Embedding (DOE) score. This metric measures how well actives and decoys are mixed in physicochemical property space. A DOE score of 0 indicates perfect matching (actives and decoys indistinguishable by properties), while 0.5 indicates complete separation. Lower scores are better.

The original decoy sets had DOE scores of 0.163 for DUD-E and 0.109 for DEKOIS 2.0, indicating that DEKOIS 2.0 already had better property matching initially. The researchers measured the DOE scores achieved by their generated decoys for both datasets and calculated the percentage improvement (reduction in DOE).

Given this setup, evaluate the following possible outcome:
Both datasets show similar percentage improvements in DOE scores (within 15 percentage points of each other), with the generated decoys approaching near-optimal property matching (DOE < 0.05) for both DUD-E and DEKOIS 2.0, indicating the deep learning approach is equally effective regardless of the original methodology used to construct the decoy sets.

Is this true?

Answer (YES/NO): NO